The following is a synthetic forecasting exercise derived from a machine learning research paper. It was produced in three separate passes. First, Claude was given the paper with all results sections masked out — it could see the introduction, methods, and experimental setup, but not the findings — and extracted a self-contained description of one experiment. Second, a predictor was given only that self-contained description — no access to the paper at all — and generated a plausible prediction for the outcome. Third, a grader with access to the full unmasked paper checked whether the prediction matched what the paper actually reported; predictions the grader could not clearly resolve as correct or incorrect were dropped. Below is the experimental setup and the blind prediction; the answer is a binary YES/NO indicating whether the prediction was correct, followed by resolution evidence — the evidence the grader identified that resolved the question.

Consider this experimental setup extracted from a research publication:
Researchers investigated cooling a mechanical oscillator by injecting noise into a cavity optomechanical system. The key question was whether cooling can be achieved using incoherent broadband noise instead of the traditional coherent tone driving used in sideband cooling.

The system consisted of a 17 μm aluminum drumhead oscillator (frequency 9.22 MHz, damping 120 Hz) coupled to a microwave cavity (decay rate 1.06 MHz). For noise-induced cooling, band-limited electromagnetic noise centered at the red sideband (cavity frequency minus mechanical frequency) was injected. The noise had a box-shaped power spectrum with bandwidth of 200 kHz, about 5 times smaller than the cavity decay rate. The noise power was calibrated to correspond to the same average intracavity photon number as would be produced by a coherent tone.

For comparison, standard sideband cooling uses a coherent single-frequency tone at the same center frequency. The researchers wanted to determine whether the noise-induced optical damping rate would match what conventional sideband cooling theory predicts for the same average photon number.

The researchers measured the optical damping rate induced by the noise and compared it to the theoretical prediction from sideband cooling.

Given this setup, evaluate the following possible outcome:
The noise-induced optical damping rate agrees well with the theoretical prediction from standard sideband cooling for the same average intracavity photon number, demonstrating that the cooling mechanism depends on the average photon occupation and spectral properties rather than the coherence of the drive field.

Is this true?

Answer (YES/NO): YES